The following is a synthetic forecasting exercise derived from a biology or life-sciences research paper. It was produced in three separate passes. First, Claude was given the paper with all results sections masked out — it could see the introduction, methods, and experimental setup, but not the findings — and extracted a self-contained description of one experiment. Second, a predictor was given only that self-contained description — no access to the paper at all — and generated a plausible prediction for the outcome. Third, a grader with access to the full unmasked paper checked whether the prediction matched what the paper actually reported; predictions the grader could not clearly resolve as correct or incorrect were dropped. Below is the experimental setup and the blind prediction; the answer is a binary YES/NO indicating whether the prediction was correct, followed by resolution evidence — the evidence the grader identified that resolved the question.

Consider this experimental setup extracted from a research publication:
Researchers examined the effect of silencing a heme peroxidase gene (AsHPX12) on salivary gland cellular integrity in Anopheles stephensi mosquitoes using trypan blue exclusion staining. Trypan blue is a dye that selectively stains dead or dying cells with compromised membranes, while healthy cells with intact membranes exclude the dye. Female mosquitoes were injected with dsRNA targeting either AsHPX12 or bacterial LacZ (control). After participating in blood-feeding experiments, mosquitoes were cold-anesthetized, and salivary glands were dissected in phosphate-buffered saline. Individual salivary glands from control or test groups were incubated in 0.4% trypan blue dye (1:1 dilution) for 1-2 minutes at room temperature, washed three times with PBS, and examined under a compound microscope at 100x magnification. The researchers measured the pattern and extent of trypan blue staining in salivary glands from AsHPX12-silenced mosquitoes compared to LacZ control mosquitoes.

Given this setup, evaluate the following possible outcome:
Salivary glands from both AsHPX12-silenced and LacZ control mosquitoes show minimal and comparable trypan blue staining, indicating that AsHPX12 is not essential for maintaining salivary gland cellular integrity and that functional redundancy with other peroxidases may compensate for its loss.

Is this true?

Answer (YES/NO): NO